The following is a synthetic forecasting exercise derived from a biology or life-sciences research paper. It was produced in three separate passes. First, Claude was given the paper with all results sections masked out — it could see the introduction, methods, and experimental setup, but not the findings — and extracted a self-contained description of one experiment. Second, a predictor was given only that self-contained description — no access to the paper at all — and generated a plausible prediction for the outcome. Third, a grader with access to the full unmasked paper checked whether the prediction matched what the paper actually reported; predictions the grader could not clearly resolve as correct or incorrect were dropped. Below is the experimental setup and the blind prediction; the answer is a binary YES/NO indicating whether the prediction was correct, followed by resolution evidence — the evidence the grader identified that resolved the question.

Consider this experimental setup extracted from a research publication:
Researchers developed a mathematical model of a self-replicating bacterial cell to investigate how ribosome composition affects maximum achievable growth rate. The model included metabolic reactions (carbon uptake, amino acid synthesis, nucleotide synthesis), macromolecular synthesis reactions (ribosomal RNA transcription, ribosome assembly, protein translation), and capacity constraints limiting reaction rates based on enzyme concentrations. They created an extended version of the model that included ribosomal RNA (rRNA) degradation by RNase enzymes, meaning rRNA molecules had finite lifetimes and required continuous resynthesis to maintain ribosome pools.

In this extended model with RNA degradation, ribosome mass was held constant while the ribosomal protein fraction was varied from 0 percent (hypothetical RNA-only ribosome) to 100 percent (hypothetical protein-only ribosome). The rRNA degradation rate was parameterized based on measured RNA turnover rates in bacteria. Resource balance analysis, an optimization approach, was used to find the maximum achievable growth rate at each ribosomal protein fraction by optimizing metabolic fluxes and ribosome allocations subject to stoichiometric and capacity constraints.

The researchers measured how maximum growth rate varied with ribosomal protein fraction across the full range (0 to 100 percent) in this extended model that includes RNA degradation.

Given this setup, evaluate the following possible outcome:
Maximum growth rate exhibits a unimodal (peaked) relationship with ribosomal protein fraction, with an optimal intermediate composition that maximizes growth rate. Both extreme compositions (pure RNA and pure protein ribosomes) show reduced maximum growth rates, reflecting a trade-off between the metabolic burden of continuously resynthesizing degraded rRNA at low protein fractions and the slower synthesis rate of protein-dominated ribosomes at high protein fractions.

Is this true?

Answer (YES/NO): YES